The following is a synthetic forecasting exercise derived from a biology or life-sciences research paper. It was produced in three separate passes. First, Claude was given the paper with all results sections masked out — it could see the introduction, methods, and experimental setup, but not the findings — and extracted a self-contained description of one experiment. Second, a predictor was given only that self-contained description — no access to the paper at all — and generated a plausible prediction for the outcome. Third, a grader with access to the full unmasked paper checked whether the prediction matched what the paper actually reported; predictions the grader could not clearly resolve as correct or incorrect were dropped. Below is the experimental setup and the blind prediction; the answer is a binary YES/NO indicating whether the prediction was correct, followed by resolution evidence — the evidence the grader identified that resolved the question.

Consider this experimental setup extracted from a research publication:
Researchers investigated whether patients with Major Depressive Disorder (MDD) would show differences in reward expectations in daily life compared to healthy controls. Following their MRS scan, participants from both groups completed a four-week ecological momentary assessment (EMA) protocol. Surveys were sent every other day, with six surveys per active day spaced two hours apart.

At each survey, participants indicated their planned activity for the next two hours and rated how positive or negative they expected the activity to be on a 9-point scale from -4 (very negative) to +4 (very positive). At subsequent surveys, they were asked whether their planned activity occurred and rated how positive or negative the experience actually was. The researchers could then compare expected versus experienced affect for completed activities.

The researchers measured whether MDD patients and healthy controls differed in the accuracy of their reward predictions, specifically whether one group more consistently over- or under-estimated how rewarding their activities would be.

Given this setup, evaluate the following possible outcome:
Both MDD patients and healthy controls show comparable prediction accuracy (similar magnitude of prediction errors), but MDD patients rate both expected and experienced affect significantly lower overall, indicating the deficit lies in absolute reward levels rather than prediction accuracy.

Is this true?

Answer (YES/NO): NO